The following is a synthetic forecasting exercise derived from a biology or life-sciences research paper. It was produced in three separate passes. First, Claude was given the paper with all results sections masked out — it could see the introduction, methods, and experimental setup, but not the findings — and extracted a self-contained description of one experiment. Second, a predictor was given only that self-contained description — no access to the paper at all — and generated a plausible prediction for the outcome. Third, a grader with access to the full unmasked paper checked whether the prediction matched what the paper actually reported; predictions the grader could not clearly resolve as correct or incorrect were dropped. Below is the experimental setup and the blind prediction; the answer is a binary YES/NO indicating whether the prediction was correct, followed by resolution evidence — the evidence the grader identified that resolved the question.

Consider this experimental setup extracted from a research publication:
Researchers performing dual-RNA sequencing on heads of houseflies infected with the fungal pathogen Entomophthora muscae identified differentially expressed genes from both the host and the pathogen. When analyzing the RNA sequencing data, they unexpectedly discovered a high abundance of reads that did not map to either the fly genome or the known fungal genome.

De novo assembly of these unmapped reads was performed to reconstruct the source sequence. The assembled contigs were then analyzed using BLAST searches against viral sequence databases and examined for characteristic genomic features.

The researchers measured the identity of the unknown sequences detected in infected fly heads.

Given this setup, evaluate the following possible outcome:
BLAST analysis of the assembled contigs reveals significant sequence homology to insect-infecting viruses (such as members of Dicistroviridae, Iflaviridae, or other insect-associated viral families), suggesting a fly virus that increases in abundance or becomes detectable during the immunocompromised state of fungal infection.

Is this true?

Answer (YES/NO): NO